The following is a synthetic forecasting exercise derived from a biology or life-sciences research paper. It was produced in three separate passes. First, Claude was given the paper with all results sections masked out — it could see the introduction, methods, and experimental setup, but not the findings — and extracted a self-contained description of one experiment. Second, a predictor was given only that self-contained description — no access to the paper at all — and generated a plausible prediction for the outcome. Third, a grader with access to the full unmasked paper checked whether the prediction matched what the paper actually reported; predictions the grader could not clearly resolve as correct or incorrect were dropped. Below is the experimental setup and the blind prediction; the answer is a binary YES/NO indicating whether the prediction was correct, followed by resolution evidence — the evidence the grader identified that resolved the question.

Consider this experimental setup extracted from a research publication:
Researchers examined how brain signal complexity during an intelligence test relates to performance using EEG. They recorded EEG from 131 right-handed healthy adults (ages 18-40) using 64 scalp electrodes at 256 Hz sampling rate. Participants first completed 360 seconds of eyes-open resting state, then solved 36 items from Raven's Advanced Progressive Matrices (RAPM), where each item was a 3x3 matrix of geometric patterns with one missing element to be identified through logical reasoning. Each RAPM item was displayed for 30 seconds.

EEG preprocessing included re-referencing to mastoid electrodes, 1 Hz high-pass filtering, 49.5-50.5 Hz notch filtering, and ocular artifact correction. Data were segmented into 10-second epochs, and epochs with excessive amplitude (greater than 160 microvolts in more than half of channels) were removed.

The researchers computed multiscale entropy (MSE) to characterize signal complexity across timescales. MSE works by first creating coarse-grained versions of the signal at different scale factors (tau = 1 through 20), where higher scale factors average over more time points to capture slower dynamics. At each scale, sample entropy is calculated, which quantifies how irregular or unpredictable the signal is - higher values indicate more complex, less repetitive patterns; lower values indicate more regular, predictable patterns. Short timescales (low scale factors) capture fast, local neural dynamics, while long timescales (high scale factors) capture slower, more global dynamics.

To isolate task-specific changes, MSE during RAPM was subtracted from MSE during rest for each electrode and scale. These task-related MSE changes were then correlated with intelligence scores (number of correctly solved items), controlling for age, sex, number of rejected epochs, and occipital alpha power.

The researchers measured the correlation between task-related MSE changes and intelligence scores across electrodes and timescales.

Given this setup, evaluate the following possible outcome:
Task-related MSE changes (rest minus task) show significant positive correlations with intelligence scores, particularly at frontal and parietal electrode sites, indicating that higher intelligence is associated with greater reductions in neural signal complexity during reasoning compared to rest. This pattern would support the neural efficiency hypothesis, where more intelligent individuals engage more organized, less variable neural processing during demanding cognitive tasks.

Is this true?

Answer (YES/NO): NO